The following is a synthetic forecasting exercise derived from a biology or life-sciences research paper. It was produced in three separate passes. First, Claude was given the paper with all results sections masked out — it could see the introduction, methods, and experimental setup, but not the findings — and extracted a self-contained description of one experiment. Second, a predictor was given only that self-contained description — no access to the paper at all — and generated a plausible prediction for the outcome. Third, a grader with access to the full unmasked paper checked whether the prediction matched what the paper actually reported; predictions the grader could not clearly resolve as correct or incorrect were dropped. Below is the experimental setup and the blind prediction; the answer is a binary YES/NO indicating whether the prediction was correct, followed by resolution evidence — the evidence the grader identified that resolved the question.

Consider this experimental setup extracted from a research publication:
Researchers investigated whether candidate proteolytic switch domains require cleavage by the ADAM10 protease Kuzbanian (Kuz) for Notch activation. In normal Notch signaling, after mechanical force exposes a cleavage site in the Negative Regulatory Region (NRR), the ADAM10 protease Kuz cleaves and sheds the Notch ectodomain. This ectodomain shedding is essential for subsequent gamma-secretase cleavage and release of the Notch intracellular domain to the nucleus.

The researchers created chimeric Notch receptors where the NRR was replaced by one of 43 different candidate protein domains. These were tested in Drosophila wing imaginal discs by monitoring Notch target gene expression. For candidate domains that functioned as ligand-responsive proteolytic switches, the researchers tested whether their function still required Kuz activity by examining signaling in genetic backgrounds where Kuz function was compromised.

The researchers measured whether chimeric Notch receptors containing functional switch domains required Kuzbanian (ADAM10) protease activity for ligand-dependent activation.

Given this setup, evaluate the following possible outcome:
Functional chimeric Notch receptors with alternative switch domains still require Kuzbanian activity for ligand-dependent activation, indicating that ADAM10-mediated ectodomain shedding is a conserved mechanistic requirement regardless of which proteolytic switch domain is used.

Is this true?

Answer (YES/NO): YES